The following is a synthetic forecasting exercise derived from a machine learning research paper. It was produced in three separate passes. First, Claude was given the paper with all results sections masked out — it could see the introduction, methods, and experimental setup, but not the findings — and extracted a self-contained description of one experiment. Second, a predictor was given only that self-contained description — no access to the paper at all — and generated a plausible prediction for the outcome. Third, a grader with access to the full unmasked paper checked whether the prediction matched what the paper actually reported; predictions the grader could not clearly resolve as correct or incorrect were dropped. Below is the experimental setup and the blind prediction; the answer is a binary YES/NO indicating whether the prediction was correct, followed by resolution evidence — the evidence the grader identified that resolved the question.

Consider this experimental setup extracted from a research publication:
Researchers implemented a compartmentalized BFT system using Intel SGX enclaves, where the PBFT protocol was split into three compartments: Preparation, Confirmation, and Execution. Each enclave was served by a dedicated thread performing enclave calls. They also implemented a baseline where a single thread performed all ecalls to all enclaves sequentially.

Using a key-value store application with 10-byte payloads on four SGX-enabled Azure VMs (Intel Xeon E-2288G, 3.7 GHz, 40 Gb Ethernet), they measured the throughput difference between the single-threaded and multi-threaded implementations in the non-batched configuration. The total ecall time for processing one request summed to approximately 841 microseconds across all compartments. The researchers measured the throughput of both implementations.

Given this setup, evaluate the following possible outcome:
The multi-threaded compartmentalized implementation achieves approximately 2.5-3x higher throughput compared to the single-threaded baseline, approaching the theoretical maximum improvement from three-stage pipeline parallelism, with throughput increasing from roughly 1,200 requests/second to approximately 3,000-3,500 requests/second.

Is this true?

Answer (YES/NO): NO